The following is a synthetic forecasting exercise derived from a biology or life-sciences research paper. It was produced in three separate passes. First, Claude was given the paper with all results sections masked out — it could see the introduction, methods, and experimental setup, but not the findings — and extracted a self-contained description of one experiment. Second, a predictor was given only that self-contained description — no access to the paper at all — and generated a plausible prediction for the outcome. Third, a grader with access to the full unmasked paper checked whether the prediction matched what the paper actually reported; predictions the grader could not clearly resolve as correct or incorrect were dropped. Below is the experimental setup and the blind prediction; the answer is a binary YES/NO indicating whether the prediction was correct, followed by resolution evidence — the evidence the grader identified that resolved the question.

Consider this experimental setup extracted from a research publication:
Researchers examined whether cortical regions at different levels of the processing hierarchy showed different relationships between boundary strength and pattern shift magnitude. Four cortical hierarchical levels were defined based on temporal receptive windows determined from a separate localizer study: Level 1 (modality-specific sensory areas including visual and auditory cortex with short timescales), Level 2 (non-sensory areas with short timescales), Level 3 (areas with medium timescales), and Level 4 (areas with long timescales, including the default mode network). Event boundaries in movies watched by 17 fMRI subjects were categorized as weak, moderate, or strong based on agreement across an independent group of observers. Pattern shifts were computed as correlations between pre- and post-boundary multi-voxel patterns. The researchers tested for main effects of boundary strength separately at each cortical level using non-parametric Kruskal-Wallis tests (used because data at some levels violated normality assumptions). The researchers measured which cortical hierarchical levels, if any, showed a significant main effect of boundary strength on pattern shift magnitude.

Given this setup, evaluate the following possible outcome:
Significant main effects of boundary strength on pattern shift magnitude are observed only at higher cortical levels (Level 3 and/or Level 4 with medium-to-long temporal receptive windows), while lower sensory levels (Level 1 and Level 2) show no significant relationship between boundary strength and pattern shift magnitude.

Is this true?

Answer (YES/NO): NO